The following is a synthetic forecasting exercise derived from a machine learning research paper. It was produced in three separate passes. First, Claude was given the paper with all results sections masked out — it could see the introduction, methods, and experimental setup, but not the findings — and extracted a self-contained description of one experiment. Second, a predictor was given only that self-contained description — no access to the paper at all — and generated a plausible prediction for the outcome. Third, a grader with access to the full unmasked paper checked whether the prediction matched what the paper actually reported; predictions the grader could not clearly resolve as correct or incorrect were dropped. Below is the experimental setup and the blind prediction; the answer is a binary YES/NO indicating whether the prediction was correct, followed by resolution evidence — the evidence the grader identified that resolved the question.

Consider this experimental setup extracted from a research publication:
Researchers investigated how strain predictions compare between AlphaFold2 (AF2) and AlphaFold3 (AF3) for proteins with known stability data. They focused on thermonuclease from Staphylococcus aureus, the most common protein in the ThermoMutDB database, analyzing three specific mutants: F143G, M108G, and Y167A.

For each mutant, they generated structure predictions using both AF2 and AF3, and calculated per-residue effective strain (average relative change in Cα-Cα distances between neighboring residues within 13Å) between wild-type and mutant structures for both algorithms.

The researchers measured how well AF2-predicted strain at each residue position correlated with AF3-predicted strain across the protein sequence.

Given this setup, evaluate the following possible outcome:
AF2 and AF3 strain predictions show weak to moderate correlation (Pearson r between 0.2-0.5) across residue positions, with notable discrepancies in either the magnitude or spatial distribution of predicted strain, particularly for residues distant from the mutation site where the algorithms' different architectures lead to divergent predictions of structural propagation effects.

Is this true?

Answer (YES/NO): NO